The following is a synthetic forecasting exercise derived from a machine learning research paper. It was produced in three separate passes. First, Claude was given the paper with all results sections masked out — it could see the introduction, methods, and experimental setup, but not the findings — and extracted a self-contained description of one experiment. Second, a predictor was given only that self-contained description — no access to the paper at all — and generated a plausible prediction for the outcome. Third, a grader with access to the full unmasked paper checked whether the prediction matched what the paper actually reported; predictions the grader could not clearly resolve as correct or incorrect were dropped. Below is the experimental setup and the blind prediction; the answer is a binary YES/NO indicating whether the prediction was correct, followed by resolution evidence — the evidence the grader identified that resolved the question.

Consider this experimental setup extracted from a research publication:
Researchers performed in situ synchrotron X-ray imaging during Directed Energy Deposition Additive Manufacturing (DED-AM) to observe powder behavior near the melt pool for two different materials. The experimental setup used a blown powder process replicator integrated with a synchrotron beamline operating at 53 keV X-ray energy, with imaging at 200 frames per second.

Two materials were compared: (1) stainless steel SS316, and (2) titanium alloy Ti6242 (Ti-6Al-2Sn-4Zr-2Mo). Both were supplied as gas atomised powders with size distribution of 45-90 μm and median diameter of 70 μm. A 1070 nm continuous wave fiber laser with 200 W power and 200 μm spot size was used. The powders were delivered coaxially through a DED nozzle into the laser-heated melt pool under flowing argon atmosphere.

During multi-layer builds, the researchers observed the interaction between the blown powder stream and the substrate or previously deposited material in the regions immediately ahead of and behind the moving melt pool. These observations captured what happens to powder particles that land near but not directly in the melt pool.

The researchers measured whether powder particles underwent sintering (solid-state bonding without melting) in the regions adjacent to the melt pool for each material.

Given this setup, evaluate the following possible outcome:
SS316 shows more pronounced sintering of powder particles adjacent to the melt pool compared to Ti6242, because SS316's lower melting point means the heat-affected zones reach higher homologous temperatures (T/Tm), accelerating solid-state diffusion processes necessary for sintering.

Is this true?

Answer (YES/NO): NO